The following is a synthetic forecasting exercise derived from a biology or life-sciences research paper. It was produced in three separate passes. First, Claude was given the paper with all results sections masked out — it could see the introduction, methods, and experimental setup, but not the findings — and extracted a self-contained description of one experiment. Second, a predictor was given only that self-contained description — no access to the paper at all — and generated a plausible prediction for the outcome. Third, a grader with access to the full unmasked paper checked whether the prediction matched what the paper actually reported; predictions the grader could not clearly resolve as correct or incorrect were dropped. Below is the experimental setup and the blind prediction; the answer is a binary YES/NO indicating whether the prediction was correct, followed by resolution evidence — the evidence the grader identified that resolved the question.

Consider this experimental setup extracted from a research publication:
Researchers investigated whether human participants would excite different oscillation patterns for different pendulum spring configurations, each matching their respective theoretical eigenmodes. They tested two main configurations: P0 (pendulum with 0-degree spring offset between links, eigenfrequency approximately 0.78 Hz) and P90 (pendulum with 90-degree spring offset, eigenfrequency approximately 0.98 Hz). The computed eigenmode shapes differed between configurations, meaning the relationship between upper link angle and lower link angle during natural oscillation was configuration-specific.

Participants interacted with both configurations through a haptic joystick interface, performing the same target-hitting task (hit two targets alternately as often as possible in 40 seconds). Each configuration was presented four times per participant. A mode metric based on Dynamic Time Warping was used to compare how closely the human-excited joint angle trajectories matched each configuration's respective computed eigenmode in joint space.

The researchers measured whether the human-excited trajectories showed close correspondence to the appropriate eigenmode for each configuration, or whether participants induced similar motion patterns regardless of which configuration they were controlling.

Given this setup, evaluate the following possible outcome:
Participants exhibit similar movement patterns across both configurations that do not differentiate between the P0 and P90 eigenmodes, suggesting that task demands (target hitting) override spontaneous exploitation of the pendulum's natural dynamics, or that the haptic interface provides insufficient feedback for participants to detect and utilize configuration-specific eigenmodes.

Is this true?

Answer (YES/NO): NO